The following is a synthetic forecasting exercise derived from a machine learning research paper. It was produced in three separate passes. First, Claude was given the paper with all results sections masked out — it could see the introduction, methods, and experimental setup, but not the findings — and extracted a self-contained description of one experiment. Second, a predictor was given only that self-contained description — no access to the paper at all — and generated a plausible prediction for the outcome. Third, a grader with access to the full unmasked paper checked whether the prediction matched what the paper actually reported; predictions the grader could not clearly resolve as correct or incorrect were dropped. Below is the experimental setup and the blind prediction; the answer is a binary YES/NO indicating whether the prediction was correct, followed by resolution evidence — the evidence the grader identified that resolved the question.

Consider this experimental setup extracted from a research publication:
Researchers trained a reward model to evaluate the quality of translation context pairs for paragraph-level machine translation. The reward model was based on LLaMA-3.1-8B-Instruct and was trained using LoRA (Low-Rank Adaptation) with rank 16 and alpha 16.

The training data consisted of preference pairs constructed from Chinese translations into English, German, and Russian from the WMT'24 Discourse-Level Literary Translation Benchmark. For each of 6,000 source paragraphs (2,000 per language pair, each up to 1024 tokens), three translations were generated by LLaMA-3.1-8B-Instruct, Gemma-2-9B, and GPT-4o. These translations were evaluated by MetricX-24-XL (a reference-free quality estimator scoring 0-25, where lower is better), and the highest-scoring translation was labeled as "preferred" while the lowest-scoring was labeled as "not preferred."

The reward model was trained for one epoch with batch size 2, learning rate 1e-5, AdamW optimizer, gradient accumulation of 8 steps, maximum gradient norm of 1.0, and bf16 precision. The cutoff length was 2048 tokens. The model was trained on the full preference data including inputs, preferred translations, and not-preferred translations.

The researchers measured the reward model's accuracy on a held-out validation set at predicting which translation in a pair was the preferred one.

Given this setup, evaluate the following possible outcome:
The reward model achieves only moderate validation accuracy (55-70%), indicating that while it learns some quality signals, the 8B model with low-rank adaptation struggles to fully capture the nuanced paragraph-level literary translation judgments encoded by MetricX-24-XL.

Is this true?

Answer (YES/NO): NO